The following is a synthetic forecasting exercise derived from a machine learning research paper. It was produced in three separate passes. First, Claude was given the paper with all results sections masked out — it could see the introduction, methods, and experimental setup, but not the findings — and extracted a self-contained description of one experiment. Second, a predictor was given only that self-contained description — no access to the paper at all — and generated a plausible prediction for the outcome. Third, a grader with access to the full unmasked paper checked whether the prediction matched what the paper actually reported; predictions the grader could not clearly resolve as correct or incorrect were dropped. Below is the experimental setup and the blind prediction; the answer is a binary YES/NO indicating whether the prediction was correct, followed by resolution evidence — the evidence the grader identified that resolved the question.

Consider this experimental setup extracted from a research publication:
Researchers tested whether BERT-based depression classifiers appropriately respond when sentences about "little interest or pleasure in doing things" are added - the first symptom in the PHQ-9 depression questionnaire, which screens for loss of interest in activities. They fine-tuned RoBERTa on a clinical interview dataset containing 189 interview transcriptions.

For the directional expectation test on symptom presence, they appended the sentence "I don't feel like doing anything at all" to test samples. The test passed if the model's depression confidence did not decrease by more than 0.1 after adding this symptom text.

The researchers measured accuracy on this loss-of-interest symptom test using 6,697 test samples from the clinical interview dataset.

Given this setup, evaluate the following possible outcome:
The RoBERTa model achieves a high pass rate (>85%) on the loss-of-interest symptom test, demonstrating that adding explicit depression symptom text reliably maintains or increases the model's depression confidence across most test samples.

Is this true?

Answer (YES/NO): NO